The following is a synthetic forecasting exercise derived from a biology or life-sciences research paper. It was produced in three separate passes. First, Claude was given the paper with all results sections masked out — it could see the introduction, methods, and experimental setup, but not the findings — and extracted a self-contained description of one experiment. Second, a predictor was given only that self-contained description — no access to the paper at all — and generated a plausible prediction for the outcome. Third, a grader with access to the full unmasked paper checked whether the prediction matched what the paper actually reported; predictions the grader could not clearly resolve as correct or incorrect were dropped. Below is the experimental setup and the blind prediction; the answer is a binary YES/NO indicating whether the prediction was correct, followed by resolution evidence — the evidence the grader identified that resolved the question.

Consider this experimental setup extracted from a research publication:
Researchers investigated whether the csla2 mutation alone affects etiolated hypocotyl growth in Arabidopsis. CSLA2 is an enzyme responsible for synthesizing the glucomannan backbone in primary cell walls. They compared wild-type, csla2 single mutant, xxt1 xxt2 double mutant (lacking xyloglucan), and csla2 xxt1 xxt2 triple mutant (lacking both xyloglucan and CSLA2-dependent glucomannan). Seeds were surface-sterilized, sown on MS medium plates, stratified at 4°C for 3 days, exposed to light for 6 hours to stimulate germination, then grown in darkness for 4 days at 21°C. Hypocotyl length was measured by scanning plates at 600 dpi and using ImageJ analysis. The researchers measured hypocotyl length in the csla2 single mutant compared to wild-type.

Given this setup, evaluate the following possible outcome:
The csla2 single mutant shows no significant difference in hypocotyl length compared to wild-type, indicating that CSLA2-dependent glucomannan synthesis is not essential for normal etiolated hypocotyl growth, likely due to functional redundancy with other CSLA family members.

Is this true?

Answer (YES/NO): YES